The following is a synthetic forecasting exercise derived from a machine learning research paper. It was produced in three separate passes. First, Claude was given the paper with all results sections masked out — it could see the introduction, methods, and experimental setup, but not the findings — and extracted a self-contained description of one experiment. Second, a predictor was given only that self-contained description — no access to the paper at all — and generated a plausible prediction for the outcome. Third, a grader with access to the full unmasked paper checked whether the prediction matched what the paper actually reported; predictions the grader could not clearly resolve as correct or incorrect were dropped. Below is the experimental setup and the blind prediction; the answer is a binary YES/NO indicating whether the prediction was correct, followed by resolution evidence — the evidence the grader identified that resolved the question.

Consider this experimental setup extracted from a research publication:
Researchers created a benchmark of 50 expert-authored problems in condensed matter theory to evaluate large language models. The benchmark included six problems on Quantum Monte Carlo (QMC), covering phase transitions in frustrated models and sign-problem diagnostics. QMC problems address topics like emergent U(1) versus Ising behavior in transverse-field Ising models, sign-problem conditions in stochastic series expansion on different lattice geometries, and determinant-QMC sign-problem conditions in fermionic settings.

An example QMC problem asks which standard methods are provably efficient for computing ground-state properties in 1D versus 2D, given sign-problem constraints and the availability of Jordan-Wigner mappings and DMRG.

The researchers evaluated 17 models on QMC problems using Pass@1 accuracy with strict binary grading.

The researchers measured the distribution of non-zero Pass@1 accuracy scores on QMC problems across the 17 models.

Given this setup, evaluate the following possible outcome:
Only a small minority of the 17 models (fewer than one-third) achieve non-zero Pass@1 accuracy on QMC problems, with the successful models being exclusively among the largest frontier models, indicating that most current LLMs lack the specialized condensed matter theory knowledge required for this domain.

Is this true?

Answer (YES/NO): NO